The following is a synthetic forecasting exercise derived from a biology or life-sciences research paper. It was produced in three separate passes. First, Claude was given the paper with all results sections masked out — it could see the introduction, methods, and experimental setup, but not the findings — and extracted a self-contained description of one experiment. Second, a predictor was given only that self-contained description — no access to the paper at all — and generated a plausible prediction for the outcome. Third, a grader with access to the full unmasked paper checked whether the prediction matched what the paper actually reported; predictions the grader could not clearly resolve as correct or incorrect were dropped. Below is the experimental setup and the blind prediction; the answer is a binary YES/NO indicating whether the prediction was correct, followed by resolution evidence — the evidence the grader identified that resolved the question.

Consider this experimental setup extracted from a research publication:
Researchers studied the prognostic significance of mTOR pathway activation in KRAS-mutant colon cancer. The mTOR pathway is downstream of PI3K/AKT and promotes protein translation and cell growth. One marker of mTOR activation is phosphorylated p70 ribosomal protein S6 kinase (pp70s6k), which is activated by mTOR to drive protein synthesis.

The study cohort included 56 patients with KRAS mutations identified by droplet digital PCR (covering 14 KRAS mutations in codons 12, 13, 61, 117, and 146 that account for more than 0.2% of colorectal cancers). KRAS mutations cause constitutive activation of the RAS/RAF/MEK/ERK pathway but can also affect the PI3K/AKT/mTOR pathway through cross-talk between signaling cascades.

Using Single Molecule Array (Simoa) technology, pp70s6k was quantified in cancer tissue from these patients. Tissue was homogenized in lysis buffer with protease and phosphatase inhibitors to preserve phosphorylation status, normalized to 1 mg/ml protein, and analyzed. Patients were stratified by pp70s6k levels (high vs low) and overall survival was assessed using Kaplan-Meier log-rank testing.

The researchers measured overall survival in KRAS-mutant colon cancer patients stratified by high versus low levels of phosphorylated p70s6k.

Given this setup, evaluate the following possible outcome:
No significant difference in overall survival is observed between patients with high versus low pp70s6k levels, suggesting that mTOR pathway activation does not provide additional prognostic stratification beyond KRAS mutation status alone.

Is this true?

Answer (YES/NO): NO